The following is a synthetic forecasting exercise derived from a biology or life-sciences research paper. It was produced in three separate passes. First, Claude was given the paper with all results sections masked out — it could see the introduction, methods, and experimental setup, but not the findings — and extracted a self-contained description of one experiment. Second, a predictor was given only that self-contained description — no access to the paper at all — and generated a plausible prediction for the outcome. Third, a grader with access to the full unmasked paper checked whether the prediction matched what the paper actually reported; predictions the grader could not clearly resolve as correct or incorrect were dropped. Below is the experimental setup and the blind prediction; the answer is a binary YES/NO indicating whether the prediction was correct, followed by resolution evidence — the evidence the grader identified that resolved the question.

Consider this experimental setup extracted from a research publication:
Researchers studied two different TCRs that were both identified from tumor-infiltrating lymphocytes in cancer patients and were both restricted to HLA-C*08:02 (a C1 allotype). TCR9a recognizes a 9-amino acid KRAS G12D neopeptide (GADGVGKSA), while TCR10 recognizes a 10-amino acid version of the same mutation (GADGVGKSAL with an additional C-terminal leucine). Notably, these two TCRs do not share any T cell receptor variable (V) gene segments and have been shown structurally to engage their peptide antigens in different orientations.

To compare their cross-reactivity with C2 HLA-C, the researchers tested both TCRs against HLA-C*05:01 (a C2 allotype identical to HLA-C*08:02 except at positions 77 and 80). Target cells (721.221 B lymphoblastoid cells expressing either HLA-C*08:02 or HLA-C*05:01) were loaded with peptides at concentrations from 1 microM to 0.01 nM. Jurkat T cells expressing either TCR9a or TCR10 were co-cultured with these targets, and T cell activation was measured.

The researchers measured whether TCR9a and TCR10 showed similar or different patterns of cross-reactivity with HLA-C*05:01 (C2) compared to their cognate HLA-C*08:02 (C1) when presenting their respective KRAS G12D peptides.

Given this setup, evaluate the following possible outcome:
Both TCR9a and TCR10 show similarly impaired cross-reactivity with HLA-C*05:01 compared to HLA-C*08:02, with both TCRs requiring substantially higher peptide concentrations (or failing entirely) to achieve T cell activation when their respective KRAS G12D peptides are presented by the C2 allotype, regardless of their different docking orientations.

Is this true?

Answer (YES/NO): NO